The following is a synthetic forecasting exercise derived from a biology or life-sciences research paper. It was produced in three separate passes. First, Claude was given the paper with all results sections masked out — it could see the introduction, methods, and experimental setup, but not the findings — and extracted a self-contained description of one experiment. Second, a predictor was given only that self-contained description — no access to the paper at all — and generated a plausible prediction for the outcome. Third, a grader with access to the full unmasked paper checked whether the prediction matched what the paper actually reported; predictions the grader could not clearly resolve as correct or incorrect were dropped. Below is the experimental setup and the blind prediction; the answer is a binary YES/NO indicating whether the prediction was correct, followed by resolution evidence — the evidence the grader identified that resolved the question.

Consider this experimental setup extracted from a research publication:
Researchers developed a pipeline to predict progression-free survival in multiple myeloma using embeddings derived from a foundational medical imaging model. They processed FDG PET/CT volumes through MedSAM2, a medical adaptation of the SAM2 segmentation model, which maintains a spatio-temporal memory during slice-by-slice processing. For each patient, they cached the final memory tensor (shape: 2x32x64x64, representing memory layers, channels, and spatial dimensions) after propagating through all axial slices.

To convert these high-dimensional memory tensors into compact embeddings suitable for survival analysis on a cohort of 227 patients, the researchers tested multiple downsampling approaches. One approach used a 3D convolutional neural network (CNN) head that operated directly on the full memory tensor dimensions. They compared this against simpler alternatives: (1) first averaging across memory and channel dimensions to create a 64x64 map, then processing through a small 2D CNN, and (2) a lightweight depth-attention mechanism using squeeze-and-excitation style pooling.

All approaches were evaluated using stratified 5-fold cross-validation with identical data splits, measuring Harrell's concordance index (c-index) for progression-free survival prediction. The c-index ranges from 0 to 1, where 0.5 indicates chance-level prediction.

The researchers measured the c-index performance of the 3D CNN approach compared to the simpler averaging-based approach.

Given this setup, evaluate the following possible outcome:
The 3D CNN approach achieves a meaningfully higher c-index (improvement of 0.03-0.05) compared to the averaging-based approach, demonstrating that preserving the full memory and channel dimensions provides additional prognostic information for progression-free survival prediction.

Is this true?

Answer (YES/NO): NO